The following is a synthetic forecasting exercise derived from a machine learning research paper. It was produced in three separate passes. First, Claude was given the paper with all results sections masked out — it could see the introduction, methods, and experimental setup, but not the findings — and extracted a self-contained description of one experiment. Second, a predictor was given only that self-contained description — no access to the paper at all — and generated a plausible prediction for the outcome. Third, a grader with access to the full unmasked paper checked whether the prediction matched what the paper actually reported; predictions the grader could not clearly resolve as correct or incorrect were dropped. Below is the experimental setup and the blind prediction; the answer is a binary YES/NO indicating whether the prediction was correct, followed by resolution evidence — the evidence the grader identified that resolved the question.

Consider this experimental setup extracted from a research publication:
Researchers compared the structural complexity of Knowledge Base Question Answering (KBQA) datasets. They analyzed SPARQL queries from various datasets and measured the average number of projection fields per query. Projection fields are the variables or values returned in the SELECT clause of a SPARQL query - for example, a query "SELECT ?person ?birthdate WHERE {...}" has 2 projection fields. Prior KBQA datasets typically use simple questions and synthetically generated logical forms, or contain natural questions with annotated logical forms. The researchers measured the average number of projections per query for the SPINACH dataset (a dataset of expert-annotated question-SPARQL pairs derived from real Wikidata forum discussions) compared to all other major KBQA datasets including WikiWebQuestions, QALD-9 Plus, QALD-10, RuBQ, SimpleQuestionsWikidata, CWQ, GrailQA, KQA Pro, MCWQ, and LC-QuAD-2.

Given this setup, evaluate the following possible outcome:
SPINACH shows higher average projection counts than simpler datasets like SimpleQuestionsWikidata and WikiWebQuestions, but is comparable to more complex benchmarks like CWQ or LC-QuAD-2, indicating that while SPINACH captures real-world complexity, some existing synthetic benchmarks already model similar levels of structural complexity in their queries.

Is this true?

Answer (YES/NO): NO